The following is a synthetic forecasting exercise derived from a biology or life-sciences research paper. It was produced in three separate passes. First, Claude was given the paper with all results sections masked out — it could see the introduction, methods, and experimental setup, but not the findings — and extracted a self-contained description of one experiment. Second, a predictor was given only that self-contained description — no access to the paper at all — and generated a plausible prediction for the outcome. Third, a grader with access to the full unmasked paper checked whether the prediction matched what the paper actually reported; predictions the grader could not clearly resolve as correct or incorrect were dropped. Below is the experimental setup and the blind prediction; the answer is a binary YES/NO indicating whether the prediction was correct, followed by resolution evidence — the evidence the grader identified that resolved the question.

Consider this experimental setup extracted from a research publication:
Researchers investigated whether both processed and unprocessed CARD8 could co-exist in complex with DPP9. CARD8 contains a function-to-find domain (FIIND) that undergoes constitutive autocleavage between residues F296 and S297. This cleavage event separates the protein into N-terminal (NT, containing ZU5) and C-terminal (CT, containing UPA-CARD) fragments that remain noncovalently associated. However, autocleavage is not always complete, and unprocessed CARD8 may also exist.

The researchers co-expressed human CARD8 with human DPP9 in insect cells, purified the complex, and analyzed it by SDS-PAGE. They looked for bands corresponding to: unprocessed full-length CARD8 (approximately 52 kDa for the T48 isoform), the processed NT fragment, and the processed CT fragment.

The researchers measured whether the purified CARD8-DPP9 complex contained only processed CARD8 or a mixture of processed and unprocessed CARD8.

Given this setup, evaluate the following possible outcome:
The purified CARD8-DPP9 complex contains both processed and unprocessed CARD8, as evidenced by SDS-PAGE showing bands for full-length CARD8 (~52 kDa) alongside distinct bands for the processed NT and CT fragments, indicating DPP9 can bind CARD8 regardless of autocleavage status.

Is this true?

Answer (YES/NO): YES